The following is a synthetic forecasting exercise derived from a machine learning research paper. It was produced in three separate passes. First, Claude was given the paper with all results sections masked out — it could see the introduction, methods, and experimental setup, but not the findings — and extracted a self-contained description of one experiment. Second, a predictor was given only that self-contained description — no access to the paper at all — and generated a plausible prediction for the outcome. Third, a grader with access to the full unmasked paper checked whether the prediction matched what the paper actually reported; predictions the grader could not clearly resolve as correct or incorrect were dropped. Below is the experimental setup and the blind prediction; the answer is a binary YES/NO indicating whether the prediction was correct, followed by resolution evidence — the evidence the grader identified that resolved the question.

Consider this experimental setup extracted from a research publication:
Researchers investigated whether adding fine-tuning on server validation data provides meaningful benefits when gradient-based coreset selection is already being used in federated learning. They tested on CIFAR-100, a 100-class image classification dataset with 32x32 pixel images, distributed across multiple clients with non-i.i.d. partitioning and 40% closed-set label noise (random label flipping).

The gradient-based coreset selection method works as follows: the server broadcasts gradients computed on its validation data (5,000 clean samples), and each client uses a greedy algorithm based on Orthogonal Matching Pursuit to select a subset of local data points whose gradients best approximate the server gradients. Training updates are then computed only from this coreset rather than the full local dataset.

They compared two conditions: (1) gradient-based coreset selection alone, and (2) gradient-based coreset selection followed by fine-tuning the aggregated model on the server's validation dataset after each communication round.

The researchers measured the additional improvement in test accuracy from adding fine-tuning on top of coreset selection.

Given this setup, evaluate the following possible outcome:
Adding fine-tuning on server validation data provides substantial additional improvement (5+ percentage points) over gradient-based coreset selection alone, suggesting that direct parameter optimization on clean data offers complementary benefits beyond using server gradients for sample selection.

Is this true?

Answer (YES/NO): NO